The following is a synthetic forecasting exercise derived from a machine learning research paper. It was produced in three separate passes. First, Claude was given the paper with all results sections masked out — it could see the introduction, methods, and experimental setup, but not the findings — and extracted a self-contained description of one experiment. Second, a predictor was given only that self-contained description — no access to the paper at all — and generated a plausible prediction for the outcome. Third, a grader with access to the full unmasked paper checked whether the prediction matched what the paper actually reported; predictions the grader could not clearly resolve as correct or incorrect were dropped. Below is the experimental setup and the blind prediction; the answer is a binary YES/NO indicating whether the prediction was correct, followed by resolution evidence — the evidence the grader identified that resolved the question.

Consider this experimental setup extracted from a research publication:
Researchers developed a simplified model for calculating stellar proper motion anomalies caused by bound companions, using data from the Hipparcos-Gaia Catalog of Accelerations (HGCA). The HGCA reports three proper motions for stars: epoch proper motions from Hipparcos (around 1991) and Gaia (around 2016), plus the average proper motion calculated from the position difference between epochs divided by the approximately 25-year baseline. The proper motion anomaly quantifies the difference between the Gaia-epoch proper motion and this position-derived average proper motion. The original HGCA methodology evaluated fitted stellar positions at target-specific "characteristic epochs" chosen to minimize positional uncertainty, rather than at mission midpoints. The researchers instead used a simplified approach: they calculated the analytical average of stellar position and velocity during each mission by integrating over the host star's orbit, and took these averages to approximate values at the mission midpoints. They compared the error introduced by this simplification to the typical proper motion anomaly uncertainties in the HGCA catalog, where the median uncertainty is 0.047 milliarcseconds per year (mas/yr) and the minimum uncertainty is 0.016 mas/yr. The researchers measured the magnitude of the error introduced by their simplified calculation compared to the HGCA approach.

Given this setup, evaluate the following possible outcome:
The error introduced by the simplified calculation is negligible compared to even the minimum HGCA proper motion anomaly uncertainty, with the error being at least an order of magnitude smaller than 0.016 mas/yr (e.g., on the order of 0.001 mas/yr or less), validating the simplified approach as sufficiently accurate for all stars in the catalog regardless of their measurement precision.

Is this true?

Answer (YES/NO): NO